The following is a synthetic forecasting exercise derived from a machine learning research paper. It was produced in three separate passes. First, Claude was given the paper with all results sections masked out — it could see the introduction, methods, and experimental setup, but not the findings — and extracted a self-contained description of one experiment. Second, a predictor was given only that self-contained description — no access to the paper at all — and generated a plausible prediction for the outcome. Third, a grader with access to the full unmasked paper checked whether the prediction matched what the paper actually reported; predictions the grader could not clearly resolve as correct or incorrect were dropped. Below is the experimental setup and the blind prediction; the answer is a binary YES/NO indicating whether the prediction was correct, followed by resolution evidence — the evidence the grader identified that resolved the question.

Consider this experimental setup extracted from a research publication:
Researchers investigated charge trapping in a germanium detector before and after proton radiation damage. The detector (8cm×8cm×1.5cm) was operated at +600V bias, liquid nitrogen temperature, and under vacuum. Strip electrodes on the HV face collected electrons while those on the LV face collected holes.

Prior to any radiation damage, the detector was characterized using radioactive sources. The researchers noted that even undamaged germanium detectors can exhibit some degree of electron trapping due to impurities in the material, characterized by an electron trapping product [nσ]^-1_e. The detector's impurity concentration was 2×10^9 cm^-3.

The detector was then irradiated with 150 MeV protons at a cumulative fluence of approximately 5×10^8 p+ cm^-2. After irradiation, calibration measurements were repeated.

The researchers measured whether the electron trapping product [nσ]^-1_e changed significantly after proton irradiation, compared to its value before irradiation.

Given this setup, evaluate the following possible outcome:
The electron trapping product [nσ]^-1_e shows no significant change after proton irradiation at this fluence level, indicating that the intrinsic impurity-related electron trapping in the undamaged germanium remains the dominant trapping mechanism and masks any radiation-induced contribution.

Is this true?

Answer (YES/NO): YES